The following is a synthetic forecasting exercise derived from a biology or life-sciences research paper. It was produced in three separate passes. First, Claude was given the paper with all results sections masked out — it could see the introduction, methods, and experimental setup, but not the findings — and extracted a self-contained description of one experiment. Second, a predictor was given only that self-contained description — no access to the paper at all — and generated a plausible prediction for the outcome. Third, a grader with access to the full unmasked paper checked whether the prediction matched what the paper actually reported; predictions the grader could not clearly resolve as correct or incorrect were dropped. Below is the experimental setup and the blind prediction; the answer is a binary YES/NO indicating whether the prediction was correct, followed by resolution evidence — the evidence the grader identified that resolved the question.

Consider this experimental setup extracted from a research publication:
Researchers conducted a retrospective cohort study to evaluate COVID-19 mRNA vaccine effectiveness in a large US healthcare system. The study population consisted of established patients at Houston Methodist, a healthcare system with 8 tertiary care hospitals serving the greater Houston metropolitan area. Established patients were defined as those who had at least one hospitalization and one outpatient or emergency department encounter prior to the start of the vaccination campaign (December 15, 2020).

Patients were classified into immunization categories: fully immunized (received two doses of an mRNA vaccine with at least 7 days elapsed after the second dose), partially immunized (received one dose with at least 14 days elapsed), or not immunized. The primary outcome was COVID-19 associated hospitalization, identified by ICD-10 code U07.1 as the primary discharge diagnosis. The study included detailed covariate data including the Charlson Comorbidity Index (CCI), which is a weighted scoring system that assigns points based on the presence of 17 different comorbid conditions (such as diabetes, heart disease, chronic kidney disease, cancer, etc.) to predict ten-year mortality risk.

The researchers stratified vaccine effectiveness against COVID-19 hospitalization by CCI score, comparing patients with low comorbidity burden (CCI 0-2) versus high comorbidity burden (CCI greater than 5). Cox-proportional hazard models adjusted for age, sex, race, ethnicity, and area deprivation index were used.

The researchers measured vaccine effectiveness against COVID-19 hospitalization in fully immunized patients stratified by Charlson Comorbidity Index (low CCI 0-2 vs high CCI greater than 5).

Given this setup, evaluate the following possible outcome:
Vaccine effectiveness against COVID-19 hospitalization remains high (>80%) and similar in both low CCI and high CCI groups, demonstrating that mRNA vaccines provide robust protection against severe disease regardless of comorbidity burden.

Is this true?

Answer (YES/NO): YES